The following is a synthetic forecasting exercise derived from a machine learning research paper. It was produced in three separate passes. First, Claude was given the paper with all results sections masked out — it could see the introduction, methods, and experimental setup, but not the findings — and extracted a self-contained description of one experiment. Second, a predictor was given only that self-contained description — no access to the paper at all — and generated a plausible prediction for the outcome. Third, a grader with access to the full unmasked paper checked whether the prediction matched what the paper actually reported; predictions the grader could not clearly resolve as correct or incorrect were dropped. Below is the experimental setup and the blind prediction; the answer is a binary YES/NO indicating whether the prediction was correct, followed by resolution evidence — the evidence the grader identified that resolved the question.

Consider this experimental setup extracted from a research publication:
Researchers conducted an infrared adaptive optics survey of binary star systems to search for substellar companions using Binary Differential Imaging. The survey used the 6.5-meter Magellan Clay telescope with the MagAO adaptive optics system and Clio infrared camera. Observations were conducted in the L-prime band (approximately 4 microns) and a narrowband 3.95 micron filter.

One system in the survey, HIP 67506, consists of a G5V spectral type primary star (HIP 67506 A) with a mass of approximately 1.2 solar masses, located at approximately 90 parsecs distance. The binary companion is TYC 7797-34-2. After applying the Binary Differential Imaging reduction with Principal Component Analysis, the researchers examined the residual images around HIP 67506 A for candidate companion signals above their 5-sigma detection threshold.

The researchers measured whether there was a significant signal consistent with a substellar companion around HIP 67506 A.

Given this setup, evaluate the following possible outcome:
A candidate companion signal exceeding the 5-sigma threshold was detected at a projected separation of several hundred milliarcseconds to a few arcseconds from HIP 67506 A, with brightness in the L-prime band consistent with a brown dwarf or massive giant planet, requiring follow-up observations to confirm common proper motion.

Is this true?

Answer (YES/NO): NO